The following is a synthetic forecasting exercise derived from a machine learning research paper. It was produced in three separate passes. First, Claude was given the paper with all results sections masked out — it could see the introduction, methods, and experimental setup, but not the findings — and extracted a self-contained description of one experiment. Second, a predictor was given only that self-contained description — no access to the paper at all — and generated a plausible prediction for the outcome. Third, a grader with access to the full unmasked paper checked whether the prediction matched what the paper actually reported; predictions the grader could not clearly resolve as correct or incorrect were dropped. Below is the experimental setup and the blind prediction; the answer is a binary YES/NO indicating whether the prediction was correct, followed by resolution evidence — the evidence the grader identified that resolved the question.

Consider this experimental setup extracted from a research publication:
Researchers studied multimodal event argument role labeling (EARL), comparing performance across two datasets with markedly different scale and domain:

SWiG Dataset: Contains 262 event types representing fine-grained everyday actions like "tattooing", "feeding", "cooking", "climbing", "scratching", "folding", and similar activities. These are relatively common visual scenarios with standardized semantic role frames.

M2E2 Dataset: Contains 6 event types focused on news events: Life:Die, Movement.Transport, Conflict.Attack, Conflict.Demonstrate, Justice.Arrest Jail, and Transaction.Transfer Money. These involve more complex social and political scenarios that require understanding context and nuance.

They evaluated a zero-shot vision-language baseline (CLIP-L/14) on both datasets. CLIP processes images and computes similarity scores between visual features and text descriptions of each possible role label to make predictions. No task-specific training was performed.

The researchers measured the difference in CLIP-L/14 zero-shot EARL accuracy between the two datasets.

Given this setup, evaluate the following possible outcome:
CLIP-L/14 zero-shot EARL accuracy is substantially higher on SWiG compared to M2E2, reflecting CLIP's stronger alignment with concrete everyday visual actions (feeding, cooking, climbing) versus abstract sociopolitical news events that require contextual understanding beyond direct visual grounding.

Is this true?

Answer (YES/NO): NO